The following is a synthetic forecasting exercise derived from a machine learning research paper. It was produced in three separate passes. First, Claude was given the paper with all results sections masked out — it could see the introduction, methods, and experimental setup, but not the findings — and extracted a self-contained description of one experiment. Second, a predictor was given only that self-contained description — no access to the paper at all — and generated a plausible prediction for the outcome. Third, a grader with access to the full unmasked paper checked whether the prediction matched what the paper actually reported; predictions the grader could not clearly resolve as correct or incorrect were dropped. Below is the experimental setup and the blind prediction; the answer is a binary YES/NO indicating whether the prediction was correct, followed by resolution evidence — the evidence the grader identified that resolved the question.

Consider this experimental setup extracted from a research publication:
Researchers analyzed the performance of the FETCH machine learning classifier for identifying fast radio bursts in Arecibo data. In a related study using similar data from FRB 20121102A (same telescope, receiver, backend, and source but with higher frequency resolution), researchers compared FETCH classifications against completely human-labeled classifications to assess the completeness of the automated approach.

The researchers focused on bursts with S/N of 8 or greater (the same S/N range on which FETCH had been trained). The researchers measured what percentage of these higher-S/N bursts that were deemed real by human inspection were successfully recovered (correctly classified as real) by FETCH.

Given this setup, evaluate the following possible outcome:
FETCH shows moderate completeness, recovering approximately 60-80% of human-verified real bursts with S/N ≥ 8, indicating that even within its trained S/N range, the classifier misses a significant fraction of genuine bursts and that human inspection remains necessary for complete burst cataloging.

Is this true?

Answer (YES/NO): NO